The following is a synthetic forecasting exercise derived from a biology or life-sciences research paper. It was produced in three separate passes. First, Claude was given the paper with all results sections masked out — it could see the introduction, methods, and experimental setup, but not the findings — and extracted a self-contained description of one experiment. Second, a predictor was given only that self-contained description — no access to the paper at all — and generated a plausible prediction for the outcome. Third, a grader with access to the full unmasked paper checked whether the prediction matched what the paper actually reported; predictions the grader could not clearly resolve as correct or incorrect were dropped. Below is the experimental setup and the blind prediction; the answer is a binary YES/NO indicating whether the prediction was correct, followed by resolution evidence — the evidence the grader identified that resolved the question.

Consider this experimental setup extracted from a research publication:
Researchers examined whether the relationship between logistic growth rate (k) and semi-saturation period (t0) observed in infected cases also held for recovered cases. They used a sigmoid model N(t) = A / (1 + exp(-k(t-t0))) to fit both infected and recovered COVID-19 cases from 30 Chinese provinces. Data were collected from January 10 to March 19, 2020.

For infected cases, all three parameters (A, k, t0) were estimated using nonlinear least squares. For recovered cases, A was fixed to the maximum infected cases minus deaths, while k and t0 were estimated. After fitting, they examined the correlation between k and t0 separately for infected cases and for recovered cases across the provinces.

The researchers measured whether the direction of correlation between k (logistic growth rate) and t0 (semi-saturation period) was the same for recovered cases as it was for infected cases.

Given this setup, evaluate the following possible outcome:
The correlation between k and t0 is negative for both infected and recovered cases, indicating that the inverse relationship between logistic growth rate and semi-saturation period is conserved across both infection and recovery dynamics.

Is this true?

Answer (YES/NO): YES